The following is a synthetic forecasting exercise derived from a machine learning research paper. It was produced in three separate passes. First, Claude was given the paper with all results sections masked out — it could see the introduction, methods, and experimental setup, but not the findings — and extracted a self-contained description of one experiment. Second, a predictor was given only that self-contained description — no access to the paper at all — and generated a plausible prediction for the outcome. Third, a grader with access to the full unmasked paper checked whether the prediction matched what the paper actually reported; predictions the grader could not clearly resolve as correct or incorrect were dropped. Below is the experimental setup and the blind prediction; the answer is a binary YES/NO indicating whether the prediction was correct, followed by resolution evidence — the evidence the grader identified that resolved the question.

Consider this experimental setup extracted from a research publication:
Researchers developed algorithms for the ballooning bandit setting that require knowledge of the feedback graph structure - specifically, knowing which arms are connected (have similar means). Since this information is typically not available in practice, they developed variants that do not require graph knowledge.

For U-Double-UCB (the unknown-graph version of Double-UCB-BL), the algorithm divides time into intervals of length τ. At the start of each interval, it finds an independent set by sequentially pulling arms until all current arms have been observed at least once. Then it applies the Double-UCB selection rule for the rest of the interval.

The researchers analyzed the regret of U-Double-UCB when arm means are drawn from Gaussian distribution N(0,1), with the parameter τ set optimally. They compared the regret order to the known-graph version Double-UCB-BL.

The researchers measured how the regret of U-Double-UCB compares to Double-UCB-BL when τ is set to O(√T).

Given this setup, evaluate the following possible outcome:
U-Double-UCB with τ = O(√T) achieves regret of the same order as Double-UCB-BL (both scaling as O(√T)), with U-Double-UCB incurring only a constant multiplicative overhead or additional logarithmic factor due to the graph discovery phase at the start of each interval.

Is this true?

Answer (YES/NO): NO